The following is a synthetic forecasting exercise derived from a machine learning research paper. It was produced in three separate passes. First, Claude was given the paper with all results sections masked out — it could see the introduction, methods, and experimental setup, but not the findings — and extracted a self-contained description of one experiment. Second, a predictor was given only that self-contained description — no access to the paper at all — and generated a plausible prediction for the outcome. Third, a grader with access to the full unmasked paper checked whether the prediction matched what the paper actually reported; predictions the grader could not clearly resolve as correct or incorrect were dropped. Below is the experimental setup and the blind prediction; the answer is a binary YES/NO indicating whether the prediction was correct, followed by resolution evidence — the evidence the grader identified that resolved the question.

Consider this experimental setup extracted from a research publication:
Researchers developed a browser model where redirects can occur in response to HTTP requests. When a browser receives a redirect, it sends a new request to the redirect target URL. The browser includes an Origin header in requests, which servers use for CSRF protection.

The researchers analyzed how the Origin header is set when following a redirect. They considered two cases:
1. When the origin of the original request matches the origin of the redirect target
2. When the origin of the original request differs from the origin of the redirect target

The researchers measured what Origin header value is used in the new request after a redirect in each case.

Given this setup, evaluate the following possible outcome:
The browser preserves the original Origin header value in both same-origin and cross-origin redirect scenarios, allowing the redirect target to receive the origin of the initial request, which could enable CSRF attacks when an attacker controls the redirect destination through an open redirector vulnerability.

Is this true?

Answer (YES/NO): NO